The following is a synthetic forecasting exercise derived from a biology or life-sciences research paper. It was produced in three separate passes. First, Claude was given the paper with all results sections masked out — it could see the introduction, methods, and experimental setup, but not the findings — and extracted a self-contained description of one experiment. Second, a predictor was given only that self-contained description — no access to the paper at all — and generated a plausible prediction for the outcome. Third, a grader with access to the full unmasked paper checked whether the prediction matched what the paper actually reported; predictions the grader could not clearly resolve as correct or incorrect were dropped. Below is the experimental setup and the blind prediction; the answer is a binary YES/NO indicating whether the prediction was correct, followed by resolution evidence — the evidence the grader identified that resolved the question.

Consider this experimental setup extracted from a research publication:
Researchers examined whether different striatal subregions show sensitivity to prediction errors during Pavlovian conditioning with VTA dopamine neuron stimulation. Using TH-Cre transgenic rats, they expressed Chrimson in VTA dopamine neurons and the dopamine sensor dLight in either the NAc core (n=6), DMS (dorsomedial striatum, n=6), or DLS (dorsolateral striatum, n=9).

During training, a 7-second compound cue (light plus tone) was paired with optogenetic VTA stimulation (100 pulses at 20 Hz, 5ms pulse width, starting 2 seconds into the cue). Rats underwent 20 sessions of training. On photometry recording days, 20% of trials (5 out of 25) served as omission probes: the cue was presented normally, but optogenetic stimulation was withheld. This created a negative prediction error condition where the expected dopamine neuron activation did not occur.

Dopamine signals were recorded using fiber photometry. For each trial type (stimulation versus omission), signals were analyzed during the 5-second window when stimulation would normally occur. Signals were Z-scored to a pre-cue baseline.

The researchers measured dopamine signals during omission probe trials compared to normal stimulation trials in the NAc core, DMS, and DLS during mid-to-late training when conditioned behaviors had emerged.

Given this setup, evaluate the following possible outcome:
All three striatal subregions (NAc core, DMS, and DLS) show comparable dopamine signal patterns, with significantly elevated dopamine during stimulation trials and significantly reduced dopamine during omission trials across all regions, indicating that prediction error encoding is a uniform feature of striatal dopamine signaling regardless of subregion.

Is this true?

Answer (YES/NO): NO